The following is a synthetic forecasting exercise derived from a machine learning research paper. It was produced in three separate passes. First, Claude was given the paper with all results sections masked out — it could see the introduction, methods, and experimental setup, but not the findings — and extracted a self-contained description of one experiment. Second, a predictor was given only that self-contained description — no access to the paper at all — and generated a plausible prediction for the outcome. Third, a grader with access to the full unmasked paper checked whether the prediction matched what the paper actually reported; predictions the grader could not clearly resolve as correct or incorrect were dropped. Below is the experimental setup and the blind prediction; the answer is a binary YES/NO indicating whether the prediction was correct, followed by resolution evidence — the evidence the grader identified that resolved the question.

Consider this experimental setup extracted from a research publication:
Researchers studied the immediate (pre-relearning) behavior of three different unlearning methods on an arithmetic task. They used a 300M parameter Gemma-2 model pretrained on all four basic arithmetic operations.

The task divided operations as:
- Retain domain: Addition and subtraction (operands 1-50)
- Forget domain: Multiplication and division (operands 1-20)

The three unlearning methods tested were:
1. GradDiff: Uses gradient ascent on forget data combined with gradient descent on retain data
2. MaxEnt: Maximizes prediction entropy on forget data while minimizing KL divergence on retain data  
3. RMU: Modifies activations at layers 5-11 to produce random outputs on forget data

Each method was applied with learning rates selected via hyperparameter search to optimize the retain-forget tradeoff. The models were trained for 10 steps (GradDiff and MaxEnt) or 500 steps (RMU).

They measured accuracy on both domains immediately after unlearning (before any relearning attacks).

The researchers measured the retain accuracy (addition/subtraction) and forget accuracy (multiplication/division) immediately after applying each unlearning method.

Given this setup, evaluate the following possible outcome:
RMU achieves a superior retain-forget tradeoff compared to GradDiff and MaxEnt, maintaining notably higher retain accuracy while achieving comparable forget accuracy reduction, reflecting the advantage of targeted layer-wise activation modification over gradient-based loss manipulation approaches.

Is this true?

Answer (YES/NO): NO